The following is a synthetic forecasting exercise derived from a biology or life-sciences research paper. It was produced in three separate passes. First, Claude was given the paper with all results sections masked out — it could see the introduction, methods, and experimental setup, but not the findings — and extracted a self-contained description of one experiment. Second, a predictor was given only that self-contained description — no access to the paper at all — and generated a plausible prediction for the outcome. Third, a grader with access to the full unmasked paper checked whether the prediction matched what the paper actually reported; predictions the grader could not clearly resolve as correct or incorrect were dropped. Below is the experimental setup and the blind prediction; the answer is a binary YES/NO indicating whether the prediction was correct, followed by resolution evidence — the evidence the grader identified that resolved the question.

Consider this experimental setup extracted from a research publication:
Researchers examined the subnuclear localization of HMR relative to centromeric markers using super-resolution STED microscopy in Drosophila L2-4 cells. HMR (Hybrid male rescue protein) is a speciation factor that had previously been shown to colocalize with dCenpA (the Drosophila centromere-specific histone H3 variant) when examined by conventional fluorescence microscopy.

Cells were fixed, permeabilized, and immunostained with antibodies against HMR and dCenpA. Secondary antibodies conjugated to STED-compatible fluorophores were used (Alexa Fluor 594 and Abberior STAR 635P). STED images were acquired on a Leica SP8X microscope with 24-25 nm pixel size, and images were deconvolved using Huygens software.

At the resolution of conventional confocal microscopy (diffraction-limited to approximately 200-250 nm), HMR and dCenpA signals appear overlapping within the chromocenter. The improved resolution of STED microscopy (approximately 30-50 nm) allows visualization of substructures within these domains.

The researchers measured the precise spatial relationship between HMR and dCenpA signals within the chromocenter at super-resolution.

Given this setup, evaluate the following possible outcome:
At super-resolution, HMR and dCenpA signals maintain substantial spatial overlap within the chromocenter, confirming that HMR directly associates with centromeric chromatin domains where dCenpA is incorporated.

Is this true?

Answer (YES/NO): NO